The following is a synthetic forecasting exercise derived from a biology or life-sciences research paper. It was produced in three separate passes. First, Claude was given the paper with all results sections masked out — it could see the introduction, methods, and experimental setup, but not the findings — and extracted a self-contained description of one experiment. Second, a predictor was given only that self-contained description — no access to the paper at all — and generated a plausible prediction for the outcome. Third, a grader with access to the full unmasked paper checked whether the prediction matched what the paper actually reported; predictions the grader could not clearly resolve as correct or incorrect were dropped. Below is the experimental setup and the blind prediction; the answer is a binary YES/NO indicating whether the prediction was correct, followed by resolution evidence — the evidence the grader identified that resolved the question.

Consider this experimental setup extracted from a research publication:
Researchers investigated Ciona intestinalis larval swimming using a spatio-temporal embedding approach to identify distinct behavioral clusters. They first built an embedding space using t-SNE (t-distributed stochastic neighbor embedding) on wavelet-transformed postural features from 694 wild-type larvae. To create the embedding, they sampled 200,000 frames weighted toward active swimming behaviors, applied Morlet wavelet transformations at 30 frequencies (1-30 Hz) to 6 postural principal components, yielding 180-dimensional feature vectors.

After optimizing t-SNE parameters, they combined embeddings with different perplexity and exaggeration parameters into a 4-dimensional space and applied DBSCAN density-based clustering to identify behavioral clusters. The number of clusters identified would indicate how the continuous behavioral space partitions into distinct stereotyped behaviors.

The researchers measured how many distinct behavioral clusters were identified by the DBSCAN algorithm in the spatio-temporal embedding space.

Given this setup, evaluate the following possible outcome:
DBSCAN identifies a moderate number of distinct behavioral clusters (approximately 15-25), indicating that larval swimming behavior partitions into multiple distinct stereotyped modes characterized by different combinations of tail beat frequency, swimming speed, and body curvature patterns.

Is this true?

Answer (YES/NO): NO